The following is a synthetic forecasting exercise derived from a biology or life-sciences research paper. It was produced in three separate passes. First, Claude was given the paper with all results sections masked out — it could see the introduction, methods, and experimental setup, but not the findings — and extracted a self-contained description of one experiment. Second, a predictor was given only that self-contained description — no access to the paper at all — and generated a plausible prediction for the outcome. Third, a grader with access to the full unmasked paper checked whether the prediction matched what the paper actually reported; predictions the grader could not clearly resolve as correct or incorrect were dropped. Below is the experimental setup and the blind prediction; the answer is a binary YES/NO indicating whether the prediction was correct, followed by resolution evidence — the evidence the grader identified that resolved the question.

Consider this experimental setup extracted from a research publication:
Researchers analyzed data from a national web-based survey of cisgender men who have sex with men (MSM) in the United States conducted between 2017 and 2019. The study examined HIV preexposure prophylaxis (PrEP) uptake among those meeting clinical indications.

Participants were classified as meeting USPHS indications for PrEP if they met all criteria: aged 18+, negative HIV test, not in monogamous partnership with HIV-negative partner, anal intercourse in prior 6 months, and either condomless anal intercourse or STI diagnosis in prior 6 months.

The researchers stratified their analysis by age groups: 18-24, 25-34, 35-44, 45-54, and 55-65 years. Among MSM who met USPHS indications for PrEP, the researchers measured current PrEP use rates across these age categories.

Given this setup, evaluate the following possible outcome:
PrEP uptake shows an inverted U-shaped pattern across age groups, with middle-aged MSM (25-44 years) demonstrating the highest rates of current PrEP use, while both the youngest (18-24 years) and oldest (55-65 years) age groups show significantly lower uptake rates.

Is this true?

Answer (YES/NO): NO